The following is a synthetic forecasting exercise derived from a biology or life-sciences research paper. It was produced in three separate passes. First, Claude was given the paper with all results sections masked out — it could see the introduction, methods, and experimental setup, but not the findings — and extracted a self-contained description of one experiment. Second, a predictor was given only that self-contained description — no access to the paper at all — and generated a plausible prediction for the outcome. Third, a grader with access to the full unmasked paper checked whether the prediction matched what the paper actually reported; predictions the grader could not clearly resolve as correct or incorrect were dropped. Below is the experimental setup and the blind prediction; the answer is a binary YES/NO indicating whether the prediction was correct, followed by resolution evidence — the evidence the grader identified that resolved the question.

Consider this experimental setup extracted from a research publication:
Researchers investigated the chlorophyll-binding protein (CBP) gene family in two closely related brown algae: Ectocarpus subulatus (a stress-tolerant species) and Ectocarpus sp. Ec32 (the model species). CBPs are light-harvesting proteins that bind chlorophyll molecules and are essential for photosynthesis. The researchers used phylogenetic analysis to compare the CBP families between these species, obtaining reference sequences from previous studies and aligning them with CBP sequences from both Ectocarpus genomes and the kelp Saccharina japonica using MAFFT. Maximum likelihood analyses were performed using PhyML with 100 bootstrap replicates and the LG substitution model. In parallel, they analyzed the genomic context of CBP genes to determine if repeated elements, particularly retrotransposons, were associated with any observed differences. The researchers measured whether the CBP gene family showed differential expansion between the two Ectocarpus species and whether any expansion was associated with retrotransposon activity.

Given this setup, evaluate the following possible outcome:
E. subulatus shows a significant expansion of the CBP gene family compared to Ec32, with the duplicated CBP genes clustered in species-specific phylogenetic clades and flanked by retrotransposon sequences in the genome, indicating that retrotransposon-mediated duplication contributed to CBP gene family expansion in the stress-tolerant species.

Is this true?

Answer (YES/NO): YES